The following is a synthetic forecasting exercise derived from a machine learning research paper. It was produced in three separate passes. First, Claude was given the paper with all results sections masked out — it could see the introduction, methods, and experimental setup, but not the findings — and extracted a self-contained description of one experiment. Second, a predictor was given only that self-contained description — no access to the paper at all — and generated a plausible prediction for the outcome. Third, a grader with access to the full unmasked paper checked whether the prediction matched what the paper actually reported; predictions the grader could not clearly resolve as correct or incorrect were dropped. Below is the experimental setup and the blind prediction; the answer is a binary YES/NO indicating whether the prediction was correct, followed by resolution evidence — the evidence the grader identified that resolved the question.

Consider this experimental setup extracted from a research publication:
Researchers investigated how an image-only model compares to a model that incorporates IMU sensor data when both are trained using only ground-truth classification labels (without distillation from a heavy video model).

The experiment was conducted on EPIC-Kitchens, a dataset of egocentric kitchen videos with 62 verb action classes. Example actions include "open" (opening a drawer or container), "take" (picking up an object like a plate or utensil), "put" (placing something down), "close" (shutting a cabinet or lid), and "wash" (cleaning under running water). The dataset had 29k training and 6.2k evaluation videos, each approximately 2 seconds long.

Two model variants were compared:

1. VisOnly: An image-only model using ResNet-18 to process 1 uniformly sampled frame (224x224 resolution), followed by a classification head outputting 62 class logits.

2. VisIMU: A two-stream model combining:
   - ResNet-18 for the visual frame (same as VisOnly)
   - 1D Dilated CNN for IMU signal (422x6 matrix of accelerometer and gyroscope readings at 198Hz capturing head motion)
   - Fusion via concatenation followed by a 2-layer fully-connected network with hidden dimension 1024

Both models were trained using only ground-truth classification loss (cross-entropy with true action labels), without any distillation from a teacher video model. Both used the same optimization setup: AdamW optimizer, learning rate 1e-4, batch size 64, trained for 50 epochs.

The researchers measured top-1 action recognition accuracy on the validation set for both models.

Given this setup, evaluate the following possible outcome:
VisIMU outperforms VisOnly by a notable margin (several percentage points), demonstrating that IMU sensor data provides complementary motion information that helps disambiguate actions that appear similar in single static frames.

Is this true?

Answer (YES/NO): NO